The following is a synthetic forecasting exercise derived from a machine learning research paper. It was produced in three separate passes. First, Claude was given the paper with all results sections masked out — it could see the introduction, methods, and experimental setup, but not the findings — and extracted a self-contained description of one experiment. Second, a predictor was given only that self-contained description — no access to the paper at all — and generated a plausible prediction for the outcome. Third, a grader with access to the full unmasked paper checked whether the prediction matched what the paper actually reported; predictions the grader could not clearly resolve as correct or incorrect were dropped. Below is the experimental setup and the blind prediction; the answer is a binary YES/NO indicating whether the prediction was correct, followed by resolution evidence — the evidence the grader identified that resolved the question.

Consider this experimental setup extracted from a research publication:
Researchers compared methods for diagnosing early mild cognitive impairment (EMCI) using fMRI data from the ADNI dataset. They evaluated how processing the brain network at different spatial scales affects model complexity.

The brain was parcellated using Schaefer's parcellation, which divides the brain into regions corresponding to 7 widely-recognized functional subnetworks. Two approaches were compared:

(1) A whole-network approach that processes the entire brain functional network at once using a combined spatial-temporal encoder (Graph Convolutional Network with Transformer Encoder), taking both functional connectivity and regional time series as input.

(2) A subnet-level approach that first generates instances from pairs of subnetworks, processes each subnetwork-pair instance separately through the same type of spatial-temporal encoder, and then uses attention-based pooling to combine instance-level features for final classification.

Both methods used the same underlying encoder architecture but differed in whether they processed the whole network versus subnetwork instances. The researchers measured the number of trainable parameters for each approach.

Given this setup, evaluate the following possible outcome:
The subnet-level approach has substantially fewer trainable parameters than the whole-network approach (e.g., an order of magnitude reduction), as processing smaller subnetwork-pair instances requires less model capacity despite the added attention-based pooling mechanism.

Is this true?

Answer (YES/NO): NO